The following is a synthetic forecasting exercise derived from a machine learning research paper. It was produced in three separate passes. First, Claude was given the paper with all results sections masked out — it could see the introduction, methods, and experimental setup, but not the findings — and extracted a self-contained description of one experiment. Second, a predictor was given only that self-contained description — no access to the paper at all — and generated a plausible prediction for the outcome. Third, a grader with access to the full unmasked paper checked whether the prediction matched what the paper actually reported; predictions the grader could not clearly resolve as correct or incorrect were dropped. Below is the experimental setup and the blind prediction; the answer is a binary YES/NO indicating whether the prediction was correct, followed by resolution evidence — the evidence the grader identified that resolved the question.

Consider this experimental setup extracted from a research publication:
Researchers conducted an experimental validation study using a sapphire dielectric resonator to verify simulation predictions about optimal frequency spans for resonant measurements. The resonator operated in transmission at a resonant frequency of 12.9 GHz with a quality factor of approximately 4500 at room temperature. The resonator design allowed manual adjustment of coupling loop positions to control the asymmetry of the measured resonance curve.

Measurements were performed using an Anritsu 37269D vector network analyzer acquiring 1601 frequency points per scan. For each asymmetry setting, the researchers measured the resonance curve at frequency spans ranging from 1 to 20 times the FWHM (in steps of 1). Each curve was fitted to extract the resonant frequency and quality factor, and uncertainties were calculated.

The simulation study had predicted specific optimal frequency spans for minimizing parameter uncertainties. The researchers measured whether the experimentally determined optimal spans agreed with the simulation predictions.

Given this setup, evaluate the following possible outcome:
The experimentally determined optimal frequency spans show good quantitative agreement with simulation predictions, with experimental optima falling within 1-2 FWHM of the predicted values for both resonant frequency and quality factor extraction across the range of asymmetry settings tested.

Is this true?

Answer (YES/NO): YES